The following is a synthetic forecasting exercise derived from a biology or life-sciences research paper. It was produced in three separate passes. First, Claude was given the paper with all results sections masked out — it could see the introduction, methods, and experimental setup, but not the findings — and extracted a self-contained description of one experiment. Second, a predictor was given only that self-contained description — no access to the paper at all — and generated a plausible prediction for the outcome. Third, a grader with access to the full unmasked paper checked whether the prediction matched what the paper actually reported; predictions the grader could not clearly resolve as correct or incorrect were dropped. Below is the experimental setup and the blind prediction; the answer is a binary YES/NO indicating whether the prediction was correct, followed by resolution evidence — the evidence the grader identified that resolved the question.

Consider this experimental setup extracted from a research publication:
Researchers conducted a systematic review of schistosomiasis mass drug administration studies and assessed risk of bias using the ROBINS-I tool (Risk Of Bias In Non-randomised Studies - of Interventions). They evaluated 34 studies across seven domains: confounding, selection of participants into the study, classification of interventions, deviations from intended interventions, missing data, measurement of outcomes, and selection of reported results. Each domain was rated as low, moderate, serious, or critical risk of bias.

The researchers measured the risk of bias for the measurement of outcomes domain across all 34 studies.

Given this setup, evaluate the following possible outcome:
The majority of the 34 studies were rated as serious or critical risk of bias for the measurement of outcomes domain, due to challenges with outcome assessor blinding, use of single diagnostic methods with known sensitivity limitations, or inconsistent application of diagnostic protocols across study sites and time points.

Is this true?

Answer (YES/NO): NO